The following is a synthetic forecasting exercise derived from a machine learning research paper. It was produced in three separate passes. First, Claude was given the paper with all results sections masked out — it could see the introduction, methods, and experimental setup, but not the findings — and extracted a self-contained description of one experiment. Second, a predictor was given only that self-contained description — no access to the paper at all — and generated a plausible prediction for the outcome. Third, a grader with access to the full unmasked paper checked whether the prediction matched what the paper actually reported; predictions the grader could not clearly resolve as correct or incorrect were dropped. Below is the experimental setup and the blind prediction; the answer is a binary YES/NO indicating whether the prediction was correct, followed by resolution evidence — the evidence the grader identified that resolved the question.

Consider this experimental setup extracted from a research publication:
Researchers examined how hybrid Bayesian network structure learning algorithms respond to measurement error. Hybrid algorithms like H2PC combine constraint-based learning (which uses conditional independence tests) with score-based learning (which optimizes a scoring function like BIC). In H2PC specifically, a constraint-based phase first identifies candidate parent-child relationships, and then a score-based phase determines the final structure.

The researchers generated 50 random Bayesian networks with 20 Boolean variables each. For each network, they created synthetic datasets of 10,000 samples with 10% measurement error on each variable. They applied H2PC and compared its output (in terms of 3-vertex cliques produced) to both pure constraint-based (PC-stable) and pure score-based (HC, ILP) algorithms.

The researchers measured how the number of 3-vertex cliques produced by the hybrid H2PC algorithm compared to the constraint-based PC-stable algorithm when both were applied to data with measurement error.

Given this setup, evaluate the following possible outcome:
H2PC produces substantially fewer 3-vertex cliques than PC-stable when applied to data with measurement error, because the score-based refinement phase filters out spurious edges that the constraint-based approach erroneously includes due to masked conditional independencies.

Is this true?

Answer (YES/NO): NO